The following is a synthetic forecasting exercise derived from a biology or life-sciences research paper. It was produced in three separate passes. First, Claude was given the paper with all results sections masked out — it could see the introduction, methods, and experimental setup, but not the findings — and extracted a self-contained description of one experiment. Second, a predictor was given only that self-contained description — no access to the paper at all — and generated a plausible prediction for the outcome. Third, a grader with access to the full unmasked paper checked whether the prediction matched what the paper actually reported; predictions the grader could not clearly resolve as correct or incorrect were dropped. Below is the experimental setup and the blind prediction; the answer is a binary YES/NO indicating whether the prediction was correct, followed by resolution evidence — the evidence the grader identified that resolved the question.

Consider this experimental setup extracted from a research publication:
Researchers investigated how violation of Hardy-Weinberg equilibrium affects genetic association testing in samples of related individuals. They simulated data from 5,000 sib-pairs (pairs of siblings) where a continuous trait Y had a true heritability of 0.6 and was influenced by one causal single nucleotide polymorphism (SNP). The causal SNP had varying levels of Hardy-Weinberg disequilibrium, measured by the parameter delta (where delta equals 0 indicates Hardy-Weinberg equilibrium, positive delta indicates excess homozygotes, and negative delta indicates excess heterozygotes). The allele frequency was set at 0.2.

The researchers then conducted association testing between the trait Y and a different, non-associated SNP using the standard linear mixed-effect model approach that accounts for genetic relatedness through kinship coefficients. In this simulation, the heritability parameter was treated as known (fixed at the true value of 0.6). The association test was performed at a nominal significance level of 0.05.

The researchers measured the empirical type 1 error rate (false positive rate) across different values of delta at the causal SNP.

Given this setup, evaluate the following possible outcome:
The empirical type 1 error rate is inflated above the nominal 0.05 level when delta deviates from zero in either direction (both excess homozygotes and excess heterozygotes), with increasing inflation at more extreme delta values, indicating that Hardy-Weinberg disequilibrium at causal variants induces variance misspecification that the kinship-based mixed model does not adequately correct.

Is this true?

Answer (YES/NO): NO